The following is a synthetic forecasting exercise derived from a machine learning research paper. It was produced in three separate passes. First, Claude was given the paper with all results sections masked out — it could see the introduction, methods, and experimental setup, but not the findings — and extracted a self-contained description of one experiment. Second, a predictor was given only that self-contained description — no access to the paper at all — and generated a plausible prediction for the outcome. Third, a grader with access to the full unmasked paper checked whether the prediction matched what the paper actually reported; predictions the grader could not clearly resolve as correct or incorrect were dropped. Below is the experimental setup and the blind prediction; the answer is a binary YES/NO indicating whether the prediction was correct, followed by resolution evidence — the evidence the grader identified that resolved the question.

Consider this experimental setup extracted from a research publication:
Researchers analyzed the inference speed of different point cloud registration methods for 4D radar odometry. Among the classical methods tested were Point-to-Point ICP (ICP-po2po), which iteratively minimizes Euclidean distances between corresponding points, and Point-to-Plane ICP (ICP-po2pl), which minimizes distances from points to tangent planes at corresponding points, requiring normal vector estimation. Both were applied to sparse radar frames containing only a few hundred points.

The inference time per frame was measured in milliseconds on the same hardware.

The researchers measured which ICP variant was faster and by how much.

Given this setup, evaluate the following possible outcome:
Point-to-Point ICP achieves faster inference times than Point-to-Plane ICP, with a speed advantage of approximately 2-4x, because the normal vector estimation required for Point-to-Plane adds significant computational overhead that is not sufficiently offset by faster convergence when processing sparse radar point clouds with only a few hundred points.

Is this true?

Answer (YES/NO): NO